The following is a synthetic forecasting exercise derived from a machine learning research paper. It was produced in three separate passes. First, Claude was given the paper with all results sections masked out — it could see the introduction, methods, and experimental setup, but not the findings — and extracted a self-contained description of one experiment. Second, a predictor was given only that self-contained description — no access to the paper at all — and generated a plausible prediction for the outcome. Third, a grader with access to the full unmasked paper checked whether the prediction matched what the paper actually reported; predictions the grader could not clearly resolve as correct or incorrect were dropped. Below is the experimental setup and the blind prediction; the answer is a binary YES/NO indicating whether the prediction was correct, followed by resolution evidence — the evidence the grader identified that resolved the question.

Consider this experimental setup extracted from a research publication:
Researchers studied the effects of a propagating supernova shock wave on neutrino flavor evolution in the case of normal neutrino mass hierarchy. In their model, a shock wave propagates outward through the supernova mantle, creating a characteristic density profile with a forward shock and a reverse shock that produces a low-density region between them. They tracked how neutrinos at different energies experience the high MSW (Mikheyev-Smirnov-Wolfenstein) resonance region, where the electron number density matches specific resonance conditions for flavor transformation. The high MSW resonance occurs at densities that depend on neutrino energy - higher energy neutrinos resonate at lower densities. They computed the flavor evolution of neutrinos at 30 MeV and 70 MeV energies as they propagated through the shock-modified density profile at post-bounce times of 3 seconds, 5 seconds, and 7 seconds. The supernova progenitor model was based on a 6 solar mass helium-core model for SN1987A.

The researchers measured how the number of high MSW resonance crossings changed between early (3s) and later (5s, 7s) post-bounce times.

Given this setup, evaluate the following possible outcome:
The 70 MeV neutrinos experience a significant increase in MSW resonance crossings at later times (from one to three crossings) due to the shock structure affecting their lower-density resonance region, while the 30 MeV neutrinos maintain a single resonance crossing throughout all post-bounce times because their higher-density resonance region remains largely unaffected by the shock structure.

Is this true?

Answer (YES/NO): NO